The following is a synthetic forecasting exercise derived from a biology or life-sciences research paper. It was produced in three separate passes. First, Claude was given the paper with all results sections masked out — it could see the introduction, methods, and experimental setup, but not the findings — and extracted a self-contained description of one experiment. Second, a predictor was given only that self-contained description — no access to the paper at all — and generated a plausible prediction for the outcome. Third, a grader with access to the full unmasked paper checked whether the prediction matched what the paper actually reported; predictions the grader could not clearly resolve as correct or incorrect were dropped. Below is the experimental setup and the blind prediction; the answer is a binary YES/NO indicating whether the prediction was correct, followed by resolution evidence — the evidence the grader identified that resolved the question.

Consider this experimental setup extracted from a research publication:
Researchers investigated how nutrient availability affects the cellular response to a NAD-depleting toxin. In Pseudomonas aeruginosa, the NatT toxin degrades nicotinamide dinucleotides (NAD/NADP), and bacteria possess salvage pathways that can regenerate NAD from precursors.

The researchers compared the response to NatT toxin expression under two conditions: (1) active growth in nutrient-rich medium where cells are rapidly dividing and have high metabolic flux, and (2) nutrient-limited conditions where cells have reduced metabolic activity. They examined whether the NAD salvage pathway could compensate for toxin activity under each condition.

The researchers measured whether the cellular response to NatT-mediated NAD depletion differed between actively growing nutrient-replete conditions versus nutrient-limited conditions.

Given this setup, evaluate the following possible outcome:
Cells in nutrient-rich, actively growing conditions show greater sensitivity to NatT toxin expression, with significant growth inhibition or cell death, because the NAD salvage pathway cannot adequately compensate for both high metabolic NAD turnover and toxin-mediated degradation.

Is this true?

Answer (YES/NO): NO